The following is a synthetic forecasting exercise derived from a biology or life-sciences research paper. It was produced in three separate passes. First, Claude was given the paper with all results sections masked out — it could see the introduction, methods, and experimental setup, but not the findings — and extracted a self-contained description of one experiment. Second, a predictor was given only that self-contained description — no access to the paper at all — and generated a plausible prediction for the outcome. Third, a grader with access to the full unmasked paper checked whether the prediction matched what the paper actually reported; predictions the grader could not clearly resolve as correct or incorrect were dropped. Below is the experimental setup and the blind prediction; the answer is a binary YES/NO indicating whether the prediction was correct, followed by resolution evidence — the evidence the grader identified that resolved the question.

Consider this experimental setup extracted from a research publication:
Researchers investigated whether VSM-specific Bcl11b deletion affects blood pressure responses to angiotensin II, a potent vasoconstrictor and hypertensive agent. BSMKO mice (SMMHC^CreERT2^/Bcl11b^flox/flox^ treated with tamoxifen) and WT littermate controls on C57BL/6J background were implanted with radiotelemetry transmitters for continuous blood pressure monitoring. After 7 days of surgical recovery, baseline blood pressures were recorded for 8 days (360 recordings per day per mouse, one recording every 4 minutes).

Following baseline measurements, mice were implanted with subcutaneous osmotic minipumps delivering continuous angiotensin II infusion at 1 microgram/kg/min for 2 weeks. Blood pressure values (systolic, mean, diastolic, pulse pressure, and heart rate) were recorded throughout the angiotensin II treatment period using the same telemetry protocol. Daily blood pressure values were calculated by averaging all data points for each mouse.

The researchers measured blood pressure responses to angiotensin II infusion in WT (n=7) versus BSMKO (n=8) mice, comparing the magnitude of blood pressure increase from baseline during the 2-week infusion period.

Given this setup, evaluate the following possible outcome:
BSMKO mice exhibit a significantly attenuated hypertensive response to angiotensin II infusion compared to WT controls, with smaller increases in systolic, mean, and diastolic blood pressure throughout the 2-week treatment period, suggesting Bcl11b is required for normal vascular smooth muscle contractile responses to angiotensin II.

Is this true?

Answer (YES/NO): NO